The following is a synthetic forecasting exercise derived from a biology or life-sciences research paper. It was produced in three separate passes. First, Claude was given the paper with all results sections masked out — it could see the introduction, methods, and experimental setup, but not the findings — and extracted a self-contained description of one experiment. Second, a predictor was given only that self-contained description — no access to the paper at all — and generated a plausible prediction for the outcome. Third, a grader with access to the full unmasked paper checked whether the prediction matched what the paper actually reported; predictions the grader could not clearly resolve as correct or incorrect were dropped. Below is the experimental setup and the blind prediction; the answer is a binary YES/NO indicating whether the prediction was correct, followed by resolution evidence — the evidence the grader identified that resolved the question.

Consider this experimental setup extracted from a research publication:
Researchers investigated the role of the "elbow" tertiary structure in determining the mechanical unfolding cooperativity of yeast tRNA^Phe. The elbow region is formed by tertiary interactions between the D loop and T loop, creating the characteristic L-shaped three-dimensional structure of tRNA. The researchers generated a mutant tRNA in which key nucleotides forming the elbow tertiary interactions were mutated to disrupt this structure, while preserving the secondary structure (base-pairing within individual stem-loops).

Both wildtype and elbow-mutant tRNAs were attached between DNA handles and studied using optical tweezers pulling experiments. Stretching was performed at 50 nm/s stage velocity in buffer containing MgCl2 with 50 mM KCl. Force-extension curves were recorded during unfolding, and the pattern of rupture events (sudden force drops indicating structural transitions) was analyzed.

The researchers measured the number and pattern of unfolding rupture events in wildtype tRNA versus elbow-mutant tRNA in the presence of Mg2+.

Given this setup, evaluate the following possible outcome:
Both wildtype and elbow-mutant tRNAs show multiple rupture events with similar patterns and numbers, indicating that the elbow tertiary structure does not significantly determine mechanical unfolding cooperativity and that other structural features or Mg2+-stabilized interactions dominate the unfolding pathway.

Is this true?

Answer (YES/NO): NO